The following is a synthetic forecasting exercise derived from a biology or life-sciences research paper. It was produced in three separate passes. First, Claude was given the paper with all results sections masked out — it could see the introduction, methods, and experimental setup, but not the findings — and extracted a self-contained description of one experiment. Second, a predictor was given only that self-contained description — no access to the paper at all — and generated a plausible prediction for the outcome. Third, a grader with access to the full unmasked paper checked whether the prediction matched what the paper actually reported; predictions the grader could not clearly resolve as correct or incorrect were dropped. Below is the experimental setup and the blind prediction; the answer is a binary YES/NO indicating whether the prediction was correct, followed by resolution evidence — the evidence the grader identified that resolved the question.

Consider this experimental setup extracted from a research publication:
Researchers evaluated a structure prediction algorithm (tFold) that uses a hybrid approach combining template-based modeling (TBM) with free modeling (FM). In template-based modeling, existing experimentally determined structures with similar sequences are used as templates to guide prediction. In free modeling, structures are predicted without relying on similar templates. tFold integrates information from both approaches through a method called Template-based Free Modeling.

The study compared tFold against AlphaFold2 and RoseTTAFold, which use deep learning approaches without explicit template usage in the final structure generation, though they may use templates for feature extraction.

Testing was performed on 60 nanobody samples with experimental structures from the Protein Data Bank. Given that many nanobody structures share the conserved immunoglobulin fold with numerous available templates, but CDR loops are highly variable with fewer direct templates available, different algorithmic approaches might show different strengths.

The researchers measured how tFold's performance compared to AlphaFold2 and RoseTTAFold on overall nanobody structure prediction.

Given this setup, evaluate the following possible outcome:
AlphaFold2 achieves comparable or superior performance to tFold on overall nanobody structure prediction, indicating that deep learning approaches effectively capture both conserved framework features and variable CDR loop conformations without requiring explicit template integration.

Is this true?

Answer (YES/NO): NO